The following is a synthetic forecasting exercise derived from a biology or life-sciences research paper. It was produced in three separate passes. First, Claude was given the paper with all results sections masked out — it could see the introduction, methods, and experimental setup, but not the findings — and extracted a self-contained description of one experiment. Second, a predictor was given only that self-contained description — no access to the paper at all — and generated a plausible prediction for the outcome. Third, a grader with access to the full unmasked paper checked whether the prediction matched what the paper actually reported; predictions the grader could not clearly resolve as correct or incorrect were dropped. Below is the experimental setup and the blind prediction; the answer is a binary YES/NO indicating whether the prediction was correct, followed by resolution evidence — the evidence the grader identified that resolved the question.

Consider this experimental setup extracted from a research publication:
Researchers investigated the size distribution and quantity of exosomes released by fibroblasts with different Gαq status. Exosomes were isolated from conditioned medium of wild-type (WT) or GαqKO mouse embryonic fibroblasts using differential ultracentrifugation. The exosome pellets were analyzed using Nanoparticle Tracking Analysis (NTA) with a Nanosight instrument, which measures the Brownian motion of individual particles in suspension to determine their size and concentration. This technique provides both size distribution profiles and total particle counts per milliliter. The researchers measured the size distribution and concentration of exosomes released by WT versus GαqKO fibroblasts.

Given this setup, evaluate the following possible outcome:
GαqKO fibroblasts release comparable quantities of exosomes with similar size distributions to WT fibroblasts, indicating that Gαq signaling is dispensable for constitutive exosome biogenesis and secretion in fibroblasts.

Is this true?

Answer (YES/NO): NO